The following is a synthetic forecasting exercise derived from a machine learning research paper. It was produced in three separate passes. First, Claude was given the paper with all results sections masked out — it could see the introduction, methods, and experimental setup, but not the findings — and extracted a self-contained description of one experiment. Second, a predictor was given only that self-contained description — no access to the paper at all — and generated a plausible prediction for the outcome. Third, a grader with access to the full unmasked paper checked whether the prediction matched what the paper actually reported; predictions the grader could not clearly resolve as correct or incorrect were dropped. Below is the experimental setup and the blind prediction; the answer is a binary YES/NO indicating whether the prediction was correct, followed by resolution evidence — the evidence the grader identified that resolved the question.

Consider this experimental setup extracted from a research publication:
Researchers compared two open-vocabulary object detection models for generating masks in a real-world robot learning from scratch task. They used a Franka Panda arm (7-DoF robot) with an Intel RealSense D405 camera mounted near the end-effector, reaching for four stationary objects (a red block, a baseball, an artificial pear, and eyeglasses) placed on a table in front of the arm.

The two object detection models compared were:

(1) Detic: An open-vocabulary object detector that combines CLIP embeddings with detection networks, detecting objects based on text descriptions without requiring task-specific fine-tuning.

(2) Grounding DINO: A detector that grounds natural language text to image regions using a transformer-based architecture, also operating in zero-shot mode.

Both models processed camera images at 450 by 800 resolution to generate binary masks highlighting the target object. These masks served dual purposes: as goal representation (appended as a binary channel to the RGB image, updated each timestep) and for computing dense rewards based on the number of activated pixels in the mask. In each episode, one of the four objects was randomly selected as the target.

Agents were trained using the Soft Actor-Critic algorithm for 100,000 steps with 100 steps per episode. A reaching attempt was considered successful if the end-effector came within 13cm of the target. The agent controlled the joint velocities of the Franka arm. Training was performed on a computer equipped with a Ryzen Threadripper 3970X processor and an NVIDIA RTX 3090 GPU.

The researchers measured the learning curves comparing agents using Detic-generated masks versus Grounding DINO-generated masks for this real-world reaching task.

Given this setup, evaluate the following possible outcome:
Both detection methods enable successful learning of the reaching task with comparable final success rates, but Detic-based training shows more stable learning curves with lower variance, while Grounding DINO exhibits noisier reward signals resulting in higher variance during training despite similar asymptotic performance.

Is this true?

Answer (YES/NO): NO